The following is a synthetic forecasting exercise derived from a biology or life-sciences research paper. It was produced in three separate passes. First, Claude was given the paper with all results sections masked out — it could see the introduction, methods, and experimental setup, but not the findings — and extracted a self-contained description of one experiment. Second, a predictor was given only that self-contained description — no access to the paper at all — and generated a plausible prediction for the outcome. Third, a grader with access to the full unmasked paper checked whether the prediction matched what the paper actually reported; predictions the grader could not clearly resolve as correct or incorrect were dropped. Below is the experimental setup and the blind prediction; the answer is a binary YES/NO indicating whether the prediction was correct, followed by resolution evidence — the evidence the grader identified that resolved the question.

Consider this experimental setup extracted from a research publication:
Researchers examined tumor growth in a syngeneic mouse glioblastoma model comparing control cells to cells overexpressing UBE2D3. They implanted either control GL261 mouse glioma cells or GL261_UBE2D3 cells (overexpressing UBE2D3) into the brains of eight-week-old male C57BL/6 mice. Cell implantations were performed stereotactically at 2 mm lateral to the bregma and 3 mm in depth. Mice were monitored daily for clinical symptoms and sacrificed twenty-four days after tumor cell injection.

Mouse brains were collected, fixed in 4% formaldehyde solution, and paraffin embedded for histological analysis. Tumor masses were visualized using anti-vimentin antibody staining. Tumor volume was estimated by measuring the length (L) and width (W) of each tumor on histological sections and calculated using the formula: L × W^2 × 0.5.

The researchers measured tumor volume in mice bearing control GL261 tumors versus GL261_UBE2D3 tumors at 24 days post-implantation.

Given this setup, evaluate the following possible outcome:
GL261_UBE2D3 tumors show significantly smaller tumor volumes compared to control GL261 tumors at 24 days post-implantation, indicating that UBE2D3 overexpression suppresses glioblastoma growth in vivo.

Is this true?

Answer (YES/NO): NO